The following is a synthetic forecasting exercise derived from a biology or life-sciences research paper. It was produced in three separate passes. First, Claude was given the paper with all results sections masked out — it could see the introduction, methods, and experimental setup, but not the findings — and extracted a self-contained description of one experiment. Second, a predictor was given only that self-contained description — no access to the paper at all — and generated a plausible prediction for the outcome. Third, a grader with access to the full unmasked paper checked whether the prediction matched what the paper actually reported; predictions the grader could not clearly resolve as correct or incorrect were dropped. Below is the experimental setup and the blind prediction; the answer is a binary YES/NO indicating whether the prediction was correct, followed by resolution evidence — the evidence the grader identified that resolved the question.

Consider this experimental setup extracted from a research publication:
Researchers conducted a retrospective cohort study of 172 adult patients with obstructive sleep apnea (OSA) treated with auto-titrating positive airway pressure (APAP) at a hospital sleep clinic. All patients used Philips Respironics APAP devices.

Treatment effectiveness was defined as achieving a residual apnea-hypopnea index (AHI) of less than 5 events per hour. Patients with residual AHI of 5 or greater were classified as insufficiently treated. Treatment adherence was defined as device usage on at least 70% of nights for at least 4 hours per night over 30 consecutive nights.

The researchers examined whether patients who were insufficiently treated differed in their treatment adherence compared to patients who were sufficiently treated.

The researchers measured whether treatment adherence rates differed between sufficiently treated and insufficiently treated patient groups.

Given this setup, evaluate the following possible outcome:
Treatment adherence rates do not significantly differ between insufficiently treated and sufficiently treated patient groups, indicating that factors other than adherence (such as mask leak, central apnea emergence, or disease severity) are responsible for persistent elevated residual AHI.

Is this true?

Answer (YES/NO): NO